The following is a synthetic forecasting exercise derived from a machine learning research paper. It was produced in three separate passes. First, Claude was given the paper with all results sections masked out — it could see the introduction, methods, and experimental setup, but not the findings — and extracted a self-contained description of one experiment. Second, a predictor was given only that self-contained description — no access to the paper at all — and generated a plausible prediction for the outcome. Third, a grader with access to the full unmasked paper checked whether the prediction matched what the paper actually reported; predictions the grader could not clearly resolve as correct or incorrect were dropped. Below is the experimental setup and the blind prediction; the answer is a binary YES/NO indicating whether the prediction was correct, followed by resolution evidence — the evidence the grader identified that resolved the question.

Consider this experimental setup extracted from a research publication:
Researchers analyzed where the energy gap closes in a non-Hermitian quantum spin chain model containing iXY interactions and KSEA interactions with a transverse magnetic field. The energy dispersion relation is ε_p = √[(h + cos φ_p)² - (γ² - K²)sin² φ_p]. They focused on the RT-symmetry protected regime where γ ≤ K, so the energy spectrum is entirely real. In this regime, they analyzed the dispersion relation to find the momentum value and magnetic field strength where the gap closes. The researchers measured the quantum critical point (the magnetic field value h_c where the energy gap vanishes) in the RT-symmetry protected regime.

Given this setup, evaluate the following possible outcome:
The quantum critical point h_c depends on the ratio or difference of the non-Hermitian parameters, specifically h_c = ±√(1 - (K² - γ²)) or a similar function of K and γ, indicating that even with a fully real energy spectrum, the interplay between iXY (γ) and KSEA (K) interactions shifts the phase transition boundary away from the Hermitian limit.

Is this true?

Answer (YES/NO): NO